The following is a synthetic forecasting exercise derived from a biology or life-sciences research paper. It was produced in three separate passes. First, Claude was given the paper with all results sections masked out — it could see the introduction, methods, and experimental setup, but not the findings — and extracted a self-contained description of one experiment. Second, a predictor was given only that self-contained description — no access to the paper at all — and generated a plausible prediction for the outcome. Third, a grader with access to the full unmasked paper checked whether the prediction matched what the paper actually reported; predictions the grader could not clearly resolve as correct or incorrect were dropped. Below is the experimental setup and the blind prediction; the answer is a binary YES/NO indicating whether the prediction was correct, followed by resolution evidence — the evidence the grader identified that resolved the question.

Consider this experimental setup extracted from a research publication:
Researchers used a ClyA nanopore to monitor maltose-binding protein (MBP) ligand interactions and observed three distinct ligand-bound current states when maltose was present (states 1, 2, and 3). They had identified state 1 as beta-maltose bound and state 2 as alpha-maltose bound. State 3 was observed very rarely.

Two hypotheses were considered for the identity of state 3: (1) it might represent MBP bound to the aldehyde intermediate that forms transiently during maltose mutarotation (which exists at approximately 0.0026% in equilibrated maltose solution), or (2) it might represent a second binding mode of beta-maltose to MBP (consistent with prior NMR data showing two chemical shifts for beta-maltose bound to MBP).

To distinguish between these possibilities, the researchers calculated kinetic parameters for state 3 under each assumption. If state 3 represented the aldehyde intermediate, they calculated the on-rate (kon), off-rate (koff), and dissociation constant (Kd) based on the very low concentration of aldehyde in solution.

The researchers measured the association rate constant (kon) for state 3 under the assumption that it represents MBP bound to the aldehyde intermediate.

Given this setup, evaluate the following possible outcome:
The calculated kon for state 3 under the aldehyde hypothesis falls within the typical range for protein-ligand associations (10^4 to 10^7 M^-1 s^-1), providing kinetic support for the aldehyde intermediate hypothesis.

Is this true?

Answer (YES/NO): NO